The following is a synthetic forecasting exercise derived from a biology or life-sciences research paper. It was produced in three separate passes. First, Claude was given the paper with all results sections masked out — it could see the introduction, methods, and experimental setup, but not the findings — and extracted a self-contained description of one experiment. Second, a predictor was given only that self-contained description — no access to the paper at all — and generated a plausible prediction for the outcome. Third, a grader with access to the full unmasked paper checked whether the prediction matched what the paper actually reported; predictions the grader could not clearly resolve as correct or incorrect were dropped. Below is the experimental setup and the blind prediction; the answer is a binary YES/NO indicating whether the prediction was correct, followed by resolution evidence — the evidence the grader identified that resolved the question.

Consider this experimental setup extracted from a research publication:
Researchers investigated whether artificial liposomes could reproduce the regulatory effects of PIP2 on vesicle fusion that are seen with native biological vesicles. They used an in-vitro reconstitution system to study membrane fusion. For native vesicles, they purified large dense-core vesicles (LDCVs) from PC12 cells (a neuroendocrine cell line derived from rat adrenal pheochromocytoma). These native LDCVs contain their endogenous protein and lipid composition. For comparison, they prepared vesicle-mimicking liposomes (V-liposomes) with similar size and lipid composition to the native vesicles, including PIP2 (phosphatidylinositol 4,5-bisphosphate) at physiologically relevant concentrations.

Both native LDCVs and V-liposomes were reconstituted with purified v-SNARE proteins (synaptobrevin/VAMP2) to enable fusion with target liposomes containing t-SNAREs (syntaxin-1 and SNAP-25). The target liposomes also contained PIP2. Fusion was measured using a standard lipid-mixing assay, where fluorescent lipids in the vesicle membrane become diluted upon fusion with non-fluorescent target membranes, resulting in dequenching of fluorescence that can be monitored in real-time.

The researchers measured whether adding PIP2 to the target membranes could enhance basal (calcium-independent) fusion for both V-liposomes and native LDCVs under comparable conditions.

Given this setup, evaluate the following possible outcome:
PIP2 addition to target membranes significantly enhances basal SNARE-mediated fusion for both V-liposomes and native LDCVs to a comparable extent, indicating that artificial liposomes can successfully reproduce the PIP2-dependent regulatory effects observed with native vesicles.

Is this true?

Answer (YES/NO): NO